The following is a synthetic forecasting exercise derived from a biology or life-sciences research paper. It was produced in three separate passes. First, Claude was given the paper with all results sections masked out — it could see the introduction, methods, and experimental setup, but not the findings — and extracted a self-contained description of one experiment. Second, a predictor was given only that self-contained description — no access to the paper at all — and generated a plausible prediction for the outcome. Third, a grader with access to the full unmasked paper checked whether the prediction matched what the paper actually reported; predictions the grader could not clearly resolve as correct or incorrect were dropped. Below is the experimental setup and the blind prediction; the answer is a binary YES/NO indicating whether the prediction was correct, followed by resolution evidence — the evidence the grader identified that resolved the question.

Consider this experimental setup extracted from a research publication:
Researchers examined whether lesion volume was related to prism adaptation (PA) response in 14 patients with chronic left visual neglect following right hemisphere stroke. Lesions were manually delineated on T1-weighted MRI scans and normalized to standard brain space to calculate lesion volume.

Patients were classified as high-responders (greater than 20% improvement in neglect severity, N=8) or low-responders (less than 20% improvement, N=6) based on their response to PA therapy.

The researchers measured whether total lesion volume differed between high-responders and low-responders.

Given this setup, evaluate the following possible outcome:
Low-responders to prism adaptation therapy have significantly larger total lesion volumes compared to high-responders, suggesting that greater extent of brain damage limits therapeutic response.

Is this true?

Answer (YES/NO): NO